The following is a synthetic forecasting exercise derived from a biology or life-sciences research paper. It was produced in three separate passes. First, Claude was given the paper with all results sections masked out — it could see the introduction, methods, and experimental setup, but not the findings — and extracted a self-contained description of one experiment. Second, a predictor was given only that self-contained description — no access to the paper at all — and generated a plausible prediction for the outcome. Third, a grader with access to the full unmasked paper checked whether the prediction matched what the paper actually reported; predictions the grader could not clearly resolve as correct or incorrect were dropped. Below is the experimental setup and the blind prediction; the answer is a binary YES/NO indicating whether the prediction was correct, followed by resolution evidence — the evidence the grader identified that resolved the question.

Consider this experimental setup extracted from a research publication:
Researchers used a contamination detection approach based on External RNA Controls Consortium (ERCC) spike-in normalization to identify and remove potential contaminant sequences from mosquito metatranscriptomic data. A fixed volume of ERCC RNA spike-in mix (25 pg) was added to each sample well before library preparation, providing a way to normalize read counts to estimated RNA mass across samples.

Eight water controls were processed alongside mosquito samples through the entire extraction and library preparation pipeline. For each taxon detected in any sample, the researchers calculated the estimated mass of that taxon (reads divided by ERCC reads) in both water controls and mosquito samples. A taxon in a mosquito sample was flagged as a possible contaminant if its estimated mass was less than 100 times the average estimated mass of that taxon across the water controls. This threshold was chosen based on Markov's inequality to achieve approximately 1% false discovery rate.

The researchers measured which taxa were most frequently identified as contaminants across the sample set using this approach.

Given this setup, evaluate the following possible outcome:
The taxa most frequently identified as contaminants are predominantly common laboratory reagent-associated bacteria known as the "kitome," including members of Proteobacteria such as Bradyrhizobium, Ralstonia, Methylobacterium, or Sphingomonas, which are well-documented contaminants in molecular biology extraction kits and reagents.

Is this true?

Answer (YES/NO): NO